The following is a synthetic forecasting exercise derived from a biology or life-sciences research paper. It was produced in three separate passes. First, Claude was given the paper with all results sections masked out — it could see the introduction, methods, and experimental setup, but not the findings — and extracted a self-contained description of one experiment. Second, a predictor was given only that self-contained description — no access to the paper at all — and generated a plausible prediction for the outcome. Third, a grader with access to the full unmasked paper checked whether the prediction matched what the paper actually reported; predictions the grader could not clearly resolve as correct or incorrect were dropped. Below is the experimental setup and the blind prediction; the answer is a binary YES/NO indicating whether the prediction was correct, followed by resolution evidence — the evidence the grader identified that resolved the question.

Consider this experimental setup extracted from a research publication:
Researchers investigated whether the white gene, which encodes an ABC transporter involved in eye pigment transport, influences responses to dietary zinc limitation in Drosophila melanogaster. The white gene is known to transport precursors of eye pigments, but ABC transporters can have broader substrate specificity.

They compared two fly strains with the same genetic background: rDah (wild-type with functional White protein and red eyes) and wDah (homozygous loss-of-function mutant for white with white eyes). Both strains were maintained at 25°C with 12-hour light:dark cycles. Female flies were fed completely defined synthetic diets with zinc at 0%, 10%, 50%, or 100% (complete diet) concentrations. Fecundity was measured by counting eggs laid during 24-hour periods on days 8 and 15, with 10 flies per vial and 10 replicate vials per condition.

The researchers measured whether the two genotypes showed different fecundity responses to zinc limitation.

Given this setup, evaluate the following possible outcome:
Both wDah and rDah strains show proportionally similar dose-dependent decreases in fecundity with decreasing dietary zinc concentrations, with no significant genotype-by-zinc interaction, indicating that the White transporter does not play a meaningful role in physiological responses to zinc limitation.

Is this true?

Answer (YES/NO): NO